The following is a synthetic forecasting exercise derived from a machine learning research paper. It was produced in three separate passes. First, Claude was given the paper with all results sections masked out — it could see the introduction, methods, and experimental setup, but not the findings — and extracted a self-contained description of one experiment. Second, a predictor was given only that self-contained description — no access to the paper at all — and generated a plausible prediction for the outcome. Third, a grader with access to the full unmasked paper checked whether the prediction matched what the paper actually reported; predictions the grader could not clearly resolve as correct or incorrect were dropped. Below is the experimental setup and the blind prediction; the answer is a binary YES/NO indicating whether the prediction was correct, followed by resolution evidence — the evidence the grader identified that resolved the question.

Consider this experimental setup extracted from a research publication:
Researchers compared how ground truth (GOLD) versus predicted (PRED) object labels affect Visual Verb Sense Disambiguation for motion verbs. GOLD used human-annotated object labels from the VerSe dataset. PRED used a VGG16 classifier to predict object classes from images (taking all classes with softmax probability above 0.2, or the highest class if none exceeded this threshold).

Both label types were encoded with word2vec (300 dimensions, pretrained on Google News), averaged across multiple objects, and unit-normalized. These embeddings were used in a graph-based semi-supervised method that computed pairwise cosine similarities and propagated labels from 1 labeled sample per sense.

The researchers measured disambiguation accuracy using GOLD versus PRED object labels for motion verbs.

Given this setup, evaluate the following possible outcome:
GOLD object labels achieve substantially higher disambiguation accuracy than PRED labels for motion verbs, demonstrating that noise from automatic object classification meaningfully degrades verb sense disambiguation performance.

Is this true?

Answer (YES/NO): NO